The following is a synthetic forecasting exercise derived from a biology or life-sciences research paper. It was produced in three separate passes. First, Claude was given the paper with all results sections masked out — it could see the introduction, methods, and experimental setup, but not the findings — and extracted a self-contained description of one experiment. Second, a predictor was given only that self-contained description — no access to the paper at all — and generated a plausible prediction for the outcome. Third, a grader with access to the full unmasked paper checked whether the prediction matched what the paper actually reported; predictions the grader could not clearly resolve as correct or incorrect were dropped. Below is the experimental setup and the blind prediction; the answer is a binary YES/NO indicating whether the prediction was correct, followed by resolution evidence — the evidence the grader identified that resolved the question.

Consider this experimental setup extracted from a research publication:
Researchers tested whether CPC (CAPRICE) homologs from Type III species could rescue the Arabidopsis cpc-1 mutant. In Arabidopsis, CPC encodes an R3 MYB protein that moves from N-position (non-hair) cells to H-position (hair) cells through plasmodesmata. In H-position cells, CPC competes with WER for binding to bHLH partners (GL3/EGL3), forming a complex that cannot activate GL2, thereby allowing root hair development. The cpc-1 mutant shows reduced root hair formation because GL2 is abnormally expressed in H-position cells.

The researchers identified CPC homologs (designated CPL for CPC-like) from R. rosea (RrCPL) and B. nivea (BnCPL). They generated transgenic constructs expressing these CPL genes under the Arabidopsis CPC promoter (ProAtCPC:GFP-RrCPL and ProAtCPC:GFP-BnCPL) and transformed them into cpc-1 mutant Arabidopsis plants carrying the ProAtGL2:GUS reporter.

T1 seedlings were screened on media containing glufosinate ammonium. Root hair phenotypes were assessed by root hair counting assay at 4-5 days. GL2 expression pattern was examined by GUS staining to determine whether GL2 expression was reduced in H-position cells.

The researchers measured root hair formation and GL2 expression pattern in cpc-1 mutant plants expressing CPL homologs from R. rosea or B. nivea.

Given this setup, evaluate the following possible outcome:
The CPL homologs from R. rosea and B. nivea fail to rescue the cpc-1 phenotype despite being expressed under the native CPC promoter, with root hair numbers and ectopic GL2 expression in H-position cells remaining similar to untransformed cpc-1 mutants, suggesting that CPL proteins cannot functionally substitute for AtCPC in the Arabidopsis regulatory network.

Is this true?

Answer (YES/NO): NO